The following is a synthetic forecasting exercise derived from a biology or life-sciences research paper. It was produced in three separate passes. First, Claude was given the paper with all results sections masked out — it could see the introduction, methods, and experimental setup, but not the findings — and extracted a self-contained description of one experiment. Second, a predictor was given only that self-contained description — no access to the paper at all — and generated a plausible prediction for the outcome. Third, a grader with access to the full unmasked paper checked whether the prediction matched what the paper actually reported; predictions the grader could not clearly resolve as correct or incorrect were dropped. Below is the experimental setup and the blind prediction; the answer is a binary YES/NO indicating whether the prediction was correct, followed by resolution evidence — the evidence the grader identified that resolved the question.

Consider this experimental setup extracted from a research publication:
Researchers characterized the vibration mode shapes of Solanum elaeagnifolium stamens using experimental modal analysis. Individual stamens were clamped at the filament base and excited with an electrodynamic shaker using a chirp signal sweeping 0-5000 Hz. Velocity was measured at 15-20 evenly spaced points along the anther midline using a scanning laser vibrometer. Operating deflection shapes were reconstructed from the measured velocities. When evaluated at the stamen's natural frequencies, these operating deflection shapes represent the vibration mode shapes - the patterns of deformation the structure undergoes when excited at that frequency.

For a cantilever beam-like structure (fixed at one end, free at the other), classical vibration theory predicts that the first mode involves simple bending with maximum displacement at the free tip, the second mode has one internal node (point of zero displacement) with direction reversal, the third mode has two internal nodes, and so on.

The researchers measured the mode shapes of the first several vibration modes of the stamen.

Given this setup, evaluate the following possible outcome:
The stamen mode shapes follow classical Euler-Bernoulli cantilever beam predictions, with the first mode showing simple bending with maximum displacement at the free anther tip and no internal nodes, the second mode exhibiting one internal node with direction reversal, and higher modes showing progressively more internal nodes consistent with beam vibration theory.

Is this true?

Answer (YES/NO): YES